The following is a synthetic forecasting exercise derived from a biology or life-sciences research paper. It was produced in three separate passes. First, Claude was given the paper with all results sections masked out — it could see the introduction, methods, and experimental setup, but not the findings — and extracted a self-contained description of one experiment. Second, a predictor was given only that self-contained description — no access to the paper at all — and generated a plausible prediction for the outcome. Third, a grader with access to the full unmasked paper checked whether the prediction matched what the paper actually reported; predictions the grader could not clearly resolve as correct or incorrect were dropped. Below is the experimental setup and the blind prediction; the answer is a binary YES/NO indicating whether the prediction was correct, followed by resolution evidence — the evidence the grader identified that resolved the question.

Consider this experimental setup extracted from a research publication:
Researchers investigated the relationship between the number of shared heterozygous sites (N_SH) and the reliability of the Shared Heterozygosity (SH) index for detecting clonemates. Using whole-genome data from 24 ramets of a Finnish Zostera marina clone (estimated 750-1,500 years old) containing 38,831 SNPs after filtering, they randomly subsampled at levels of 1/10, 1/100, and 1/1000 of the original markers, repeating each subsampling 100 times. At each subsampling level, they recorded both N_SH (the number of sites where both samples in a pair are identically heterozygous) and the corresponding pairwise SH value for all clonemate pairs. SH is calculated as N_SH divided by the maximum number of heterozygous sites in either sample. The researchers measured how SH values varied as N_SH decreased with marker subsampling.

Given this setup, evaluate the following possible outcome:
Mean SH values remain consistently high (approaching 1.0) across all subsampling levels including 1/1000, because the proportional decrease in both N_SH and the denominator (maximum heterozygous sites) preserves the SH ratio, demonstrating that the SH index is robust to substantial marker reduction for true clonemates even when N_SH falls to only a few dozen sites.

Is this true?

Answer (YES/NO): NO